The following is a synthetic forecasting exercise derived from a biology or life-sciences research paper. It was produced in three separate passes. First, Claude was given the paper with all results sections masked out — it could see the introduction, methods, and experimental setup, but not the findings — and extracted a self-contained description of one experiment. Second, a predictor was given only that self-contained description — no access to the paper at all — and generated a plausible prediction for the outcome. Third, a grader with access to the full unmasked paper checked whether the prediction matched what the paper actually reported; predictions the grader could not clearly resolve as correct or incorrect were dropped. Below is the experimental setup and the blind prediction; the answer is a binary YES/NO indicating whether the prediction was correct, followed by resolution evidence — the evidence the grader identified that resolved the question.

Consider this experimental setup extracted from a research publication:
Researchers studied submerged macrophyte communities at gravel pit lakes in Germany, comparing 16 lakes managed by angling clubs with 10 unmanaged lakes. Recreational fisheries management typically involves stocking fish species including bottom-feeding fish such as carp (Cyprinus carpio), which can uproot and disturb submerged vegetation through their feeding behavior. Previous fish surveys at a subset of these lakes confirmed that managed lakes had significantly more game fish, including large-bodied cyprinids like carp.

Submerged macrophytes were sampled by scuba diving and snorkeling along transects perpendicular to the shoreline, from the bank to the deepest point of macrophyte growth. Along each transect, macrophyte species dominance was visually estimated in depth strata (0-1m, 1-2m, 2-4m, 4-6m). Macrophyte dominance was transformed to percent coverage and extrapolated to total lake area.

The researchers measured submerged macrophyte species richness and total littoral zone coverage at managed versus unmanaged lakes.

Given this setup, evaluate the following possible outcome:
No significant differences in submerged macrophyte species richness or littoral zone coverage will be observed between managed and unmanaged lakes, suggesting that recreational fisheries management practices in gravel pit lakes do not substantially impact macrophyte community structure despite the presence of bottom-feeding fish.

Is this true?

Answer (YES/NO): NO